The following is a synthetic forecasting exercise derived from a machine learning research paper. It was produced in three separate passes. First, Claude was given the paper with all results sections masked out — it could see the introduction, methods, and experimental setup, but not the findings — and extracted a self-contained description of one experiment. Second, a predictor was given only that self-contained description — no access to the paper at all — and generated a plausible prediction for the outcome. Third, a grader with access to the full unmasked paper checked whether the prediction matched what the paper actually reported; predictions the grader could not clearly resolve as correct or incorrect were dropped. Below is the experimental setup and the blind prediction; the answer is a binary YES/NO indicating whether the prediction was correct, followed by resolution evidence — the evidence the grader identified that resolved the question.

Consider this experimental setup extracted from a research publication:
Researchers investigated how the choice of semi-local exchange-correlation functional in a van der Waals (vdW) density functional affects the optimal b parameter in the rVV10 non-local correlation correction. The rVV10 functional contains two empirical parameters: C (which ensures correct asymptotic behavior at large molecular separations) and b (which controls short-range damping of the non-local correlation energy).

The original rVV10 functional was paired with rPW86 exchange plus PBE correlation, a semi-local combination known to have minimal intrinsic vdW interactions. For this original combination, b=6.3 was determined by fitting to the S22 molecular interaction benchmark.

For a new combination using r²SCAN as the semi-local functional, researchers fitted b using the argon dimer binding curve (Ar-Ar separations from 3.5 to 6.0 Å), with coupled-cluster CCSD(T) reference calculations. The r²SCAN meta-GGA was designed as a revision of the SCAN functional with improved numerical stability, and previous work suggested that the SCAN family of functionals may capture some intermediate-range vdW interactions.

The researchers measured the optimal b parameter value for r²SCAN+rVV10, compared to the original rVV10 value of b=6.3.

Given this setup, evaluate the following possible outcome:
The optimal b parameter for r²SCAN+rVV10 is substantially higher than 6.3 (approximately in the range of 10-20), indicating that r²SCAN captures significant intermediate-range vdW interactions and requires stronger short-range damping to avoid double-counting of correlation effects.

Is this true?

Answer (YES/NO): YES